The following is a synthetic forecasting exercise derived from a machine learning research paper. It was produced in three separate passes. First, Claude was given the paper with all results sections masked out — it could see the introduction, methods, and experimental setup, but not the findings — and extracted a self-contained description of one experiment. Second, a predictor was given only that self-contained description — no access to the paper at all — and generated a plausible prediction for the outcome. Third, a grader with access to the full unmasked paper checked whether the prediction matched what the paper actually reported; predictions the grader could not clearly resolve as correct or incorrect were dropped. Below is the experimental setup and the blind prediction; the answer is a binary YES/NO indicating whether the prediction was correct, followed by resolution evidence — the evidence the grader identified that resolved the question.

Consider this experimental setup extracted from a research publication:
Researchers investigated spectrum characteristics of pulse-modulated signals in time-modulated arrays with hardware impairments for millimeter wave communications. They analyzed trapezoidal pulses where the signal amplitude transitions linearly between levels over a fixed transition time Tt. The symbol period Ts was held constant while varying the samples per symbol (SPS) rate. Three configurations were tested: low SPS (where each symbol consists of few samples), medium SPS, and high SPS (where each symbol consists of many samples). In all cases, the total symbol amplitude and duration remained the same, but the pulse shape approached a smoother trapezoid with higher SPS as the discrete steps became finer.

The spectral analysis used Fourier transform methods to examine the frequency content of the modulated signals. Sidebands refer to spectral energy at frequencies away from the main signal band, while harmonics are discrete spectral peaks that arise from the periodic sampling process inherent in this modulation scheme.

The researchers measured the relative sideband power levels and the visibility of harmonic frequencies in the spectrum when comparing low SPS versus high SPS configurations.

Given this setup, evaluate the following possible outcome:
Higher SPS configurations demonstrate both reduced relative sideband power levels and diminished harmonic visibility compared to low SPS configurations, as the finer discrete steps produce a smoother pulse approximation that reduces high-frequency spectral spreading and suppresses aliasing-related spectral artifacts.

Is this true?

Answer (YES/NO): NO